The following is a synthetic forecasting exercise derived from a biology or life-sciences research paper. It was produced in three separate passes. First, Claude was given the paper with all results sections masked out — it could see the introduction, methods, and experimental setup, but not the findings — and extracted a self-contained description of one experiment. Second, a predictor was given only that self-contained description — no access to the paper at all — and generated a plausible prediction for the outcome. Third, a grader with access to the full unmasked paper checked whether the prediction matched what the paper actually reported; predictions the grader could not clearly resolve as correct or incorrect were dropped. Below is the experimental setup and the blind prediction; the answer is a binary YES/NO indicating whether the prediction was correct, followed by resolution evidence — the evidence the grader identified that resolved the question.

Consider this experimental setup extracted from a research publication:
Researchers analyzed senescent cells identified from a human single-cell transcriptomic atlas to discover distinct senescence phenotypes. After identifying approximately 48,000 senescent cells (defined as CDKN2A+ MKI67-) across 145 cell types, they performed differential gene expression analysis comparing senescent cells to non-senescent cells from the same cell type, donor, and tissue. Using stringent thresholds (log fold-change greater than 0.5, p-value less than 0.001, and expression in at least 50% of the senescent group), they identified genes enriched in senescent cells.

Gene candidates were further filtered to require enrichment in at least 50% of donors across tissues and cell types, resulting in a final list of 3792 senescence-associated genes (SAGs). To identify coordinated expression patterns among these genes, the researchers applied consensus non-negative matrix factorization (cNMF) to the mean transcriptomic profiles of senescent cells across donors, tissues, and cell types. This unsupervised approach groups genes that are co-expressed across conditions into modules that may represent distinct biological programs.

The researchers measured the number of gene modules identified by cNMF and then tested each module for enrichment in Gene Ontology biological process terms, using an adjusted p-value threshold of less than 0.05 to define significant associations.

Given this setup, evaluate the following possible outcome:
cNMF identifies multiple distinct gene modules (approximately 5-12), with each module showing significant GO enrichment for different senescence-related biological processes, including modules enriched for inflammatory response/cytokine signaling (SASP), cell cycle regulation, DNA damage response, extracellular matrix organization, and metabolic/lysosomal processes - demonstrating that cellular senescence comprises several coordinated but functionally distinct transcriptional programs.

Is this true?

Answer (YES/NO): NO